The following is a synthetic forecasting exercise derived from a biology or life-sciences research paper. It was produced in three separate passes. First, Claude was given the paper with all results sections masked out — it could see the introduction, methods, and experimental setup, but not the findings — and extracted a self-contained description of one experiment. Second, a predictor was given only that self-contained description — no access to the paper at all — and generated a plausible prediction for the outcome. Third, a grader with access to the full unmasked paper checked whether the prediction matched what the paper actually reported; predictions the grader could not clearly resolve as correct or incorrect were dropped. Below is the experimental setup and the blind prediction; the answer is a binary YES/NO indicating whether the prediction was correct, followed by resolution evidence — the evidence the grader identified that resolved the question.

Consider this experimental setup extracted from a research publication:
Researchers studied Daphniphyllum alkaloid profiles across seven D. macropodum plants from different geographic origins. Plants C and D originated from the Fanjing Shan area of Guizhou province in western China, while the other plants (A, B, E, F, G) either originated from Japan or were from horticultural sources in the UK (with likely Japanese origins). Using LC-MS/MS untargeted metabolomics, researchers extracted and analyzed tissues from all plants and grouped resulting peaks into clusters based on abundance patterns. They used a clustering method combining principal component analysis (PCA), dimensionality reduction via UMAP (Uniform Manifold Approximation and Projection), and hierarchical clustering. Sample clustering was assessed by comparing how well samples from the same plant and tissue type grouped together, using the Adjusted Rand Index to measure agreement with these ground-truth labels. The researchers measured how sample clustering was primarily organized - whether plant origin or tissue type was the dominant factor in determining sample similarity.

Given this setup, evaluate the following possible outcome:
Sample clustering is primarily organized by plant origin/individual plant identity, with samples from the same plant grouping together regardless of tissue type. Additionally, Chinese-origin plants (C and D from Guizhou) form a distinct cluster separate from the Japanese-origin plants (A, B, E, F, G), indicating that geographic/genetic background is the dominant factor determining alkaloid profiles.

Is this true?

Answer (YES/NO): YES